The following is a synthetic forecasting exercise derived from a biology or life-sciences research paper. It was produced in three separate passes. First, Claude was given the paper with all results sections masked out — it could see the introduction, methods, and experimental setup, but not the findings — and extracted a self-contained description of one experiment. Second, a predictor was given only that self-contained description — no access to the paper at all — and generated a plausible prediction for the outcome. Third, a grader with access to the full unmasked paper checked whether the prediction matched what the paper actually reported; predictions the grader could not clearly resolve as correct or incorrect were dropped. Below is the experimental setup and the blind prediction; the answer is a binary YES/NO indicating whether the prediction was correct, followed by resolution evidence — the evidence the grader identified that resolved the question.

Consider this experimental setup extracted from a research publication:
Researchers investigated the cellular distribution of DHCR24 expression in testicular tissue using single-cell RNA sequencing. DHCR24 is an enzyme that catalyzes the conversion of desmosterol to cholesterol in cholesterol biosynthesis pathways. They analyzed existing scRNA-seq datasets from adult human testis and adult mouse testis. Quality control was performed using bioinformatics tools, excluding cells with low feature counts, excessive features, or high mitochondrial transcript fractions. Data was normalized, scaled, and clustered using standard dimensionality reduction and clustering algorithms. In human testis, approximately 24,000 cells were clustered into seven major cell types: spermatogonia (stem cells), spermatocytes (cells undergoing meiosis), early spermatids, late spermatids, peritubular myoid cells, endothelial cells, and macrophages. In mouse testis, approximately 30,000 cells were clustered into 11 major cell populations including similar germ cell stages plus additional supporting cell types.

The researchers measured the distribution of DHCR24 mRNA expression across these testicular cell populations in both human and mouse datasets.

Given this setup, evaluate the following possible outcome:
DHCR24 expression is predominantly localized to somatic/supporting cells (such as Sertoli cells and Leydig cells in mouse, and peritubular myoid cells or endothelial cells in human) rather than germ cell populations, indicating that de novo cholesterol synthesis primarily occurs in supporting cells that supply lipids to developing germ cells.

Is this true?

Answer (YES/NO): NO